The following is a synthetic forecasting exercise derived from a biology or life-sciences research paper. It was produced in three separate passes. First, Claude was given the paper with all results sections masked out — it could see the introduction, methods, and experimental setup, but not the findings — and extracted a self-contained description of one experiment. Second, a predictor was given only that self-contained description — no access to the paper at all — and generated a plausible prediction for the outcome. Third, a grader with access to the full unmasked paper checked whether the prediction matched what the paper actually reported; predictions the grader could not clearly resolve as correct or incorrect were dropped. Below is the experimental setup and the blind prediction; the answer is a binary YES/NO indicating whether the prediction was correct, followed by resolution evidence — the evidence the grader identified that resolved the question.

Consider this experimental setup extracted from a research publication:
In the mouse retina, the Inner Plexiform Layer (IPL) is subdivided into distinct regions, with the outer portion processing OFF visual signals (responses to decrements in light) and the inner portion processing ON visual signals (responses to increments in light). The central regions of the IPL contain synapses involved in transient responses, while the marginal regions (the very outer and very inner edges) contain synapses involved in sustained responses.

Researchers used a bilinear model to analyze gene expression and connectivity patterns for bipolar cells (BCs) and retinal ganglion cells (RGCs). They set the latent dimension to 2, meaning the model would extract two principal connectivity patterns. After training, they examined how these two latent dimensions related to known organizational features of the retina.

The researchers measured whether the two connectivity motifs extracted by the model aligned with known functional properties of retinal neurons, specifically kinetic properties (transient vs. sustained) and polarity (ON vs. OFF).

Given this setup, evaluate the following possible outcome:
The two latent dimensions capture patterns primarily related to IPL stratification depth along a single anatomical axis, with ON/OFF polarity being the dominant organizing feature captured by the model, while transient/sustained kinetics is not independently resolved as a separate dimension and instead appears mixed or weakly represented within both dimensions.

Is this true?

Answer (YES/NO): NO